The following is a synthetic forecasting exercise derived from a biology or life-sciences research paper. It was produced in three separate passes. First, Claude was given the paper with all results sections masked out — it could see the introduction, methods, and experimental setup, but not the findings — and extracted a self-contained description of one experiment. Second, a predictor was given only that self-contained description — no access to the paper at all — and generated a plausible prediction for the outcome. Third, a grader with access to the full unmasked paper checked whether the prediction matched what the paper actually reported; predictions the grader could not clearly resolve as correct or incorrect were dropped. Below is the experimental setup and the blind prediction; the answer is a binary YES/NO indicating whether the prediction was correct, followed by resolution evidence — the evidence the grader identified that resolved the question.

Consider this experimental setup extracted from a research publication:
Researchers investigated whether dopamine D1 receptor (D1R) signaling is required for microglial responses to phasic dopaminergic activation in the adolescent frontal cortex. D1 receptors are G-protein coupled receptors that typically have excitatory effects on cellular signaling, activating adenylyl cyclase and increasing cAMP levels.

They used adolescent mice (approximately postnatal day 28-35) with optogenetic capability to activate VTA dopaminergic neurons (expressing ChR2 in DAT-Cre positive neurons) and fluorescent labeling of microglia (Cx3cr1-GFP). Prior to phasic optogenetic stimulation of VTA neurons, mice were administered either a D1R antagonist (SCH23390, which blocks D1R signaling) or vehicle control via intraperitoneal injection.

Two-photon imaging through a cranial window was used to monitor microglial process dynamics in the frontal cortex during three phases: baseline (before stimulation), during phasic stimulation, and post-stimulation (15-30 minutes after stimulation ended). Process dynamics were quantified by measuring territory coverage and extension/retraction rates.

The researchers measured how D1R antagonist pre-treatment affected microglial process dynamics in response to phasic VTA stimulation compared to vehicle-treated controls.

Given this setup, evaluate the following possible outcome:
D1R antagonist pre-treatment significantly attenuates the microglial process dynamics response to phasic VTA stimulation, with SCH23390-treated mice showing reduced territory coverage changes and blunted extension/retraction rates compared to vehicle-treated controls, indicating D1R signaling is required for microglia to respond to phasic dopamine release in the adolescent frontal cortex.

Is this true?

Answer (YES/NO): YES